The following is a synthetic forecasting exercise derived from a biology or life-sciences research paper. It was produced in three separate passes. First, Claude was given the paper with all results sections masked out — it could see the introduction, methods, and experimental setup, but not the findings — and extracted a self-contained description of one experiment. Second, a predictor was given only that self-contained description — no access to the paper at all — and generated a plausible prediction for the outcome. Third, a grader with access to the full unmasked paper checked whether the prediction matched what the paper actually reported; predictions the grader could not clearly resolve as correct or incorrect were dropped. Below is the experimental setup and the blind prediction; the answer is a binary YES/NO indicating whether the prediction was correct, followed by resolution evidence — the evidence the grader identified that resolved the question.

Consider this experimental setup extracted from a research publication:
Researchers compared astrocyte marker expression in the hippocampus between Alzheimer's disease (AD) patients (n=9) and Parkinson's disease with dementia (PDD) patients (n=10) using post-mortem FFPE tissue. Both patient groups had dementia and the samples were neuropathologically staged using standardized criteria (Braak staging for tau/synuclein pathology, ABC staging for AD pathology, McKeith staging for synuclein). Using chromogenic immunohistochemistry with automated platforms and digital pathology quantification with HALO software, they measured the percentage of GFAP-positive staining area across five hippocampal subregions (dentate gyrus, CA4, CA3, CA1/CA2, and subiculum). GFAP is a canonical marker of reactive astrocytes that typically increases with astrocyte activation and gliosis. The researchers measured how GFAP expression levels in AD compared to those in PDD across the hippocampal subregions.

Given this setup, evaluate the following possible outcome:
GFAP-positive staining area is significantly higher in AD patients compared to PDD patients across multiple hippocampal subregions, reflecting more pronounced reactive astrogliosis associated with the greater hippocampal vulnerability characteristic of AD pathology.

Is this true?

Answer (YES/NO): NO